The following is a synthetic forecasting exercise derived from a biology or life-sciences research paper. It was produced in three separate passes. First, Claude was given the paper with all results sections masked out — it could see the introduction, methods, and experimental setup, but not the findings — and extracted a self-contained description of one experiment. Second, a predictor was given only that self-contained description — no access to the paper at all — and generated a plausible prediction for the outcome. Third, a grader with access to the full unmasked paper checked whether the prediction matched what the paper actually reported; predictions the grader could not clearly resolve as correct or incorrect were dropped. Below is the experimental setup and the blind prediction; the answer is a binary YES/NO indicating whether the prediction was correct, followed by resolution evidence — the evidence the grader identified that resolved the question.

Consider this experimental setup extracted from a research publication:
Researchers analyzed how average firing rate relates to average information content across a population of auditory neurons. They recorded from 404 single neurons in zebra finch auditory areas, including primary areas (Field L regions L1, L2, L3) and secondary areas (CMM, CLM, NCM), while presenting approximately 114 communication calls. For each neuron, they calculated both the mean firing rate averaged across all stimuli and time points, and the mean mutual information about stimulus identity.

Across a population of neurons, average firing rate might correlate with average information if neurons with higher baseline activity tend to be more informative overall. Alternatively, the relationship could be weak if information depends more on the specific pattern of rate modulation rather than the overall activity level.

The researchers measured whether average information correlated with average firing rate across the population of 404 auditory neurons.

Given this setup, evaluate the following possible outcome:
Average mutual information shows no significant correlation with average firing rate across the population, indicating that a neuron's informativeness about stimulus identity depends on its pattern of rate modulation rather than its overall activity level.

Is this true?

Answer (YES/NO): NO